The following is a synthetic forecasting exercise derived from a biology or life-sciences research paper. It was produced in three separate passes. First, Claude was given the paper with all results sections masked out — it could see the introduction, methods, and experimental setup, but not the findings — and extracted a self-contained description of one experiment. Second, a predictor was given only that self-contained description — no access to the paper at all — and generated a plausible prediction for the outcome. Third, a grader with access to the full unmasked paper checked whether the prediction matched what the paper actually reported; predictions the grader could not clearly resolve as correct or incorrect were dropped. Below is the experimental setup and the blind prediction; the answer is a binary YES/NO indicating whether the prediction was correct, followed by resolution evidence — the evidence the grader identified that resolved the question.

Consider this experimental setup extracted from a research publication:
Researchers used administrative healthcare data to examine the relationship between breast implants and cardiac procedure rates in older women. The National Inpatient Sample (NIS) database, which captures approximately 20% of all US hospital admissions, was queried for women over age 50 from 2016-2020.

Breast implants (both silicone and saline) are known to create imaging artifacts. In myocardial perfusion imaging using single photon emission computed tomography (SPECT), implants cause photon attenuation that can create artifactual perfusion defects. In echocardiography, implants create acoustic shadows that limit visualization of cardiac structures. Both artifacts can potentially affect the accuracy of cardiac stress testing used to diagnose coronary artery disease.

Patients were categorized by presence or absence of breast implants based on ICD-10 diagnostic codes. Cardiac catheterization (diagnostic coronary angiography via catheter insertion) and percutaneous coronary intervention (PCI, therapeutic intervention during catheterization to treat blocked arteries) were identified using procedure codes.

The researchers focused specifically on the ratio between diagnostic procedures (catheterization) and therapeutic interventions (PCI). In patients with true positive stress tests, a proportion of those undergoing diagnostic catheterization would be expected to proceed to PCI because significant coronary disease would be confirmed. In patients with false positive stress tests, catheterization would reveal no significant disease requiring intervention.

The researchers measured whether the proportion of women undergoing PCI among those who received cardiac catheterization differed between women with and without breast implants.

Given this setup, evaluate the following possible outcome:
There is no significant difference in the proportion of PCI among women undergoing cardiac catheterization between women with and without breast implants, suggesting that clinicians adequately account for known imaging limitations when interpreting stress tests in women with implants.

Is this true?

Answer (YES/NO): NO